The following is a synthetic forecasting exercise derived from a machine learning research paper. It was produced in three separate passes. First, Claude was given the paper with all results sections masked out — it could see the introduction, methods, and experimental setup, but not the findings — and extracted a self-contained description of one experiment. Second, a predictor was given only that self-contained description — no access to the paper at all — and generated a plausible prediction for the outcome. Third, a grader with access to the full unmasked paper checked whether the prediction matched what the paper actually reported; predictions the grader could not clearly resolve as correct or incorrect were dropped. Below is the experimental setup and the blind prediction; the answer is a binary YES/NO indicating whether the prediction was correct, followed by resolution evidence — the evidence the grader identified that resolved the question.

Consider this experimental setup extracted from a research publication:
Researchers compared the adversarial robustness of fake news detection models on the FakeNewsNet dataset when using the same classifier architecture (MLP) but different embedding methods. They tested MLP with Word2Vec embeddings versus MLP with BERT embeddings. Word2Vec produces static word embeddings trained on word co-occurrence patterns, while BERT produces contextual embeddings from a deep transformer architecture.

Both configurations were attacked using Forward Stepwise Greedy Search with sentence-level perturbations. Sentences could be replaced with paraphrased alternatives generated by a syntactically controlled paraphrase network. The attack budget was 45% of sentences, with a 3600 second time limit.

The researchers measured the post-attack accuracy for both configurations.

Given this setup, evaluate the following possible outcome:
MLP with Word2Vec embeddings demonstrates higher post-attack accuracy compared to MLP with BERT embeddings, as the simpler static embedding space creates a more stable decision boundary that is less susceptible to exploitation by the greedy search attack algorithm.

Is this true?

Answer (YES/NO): YES